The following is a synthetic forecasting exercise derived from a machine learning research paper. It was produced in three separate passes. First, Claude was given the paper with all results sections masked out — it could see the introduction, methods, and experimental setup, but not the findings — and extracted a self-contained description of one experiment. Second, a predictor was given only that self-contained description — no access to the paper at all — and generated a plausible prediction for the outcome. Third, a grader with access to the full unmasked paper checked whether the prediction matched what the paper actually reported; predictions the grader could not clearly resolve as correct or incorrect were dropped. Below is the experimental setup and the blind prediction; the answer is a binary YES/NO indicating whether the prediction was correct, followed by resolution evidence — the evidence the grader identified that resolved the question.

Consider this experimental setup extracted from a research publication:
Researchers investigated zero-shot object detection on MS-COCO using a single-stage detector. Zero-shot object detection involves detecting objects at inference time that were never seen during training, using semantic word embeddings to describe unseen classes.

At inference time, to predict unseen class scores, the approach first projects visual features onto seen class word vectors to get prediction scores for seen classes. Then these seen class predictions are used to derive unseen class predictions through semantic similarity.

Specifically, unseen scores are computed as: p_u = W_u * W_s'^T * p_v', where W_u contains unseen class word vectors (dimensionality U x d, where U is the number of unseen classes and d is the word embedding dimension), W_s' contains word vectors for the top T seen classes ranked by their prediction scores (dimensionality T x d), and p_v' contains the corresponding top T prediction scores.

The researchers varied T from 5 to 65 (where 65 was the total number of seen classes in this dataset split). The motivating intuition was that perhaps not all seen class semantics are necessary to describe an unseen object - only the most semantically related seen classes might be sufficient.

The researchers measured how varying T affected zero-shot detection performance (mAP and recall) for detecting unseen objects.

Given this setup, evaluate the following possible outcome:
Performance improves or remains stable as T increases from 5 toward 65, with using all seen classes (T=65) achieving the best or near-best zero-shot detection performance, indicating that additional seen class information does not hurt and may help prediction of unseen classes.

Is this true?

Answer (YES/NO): NO